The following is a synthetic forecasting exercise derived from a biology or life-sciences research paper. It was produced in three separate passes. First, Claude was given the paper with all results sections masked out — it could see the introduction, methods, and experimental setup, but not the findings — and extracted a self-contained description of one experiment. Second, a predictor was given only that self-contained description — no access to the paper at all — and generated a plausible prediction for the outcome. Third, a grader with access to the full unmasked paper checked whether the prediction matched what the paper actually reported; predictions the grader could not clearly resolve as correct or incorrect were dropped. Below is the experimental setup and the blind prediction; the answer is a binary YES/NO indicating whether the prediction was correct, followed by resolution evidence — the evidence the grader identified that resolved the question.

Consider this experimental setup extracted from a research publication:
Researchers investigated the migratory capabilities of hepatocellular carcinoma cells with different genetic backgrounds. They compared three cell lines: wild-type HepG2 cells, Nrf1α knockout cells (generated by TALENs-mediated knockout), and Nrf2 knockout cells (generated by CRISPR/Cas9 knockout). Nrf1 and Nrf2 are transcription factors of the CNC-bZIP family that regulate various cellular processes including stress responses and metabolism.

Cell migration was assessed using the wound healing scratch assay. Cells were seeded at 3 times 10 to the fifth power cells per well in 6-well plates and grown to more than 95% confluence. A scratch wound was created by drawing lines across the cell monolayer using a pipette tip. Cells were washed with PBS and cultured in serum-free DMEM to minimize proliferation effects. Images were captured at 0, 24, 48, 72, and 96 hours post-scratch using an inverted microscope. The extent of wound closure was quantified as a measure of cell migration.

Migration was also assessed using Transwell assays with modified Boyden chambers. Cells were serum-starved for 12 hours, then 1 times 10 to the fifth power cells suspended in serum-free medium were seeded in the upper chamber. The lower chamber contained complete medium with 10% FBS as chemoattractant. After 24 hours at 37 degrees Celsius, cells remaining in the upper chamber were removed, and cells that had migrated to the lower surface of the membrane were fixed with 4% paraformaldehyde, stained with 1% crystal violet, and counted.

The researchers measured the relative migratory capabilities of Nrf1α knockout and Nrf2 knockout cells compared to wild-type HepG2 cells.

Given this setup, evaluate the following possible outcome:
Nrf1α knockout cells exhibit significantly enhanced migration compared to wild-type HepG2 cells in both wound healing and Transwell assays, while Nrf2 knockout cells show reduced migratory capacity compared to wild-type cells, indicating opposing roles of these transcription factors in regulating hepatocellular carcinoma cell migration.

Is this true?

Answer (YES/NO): NO